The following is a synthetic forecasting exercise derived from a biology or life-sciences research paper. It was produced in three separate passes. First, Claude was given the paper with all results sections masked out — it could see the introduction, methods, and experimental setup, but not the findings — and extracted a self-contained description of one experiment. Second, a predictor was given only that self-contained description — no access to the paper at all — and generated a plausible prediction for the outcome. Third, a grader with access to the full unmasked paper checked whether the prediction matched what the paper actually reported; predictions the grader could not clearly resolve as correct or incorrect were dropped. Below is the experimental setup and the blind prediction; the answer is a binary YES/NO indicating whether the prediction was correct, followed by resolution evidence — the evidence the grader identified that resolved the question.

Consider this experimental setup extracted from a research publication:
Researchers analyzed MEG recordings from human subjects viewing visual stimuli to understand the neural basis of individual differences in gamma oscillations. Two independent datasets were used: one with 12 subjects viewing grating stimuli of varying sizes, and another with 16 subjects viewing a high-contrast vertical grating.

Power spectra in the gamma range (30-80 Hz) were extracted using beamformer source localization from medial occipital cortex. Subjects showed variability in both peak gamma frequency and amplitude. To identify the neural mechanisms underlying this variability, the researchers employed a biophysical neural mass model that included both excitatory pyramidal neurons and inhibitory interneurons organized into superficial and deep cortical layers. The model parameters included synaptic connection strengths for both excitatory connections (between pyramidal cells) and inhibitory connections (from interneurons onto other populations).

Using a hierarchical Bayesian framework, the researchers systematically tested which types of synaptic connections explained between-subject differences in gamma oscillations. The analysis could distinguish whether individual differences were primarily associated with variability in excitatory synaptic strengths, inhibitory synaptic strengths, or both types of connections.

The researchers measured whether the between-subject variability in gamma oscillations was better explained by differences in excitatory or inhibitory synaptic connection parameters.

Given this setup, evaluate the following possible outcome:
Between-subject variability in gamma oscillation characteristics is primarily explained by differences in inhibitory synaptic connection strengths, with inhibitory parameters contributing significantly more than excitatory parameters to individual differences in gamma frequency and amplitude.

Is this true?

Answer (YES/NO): YES